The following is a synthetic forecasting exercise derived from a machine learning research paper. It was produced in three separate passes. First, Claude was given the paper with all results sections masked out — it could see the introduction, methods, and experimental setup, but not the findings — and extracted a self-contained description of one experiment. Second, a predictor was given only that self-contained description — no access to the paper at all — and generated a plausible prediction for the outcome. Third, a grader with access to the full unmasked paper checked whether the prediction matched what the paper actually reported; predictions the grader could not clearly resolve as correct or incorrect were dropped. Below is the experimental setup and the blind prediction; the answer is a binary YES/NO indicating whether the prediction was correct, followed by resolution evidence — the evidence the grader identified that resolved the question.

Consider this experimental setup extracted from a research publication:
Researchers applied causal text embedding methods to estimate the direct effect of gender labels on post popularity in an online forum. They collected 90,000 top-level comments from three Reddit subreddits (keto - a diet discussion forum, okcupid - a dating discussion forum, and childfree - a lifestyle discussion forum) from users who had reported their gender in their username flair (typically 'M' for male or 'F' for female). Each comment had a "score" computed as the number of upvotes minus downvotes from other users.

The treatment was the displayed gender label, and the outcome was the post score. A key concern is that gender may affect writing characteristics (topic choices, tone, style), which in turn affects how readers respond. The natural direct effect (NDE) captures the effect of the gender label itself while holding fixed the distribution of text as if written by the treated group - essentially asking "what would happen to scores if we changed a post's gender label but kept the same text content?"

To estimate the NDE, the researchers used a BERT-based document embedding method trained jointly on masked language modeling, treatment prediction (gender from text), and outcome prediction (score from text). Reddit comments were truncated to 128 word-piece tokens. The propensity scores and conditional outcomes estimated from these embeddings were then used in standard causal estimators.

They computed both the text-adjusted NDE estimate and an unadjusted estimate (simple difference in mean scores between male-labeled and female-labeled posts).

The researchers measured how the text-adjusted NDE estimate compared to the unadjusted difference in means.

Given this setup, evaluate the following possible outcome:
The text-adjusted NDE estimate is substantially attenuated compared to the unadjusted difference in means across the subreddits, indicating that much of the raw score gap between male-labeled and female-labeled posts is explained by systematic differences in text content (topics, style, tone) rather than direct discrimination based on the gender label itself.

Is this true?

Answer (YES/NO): YES